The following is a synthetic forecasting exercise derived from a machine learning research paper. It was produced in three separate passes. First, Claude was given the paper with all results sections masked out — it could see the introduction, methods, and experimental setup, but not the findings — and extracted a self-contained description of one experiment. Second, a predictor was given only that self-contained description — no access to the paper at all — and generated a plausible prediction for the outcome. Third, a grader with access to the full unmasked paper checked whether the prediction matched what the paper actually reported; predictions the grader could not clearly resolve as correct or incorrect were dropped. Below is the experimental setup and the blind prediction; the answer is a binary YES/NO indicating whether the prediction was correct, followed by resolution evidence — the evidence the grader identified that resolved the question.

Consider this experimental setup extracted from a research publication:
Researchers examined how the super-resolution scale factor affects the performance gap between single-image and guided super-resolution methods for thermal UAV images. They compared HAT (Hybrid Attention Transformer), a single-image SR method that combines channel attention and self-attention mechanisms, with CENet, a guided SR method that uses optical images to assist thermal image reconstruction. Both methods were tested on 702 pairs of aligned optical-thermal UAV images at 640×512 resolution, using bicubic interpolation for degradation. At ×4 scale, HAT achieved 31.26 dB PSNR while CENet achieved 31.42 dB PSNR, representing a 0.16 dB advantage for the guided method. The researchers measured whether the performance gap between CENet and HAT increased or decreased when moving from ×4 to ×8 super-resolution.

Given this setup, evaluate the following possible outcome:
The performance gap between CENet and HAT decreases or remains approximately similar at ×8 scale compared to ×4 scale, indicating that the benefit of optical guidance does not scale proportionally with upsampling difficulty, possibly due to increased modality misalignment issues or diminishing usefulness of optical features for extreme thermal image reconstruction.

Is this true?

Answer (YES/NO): NO